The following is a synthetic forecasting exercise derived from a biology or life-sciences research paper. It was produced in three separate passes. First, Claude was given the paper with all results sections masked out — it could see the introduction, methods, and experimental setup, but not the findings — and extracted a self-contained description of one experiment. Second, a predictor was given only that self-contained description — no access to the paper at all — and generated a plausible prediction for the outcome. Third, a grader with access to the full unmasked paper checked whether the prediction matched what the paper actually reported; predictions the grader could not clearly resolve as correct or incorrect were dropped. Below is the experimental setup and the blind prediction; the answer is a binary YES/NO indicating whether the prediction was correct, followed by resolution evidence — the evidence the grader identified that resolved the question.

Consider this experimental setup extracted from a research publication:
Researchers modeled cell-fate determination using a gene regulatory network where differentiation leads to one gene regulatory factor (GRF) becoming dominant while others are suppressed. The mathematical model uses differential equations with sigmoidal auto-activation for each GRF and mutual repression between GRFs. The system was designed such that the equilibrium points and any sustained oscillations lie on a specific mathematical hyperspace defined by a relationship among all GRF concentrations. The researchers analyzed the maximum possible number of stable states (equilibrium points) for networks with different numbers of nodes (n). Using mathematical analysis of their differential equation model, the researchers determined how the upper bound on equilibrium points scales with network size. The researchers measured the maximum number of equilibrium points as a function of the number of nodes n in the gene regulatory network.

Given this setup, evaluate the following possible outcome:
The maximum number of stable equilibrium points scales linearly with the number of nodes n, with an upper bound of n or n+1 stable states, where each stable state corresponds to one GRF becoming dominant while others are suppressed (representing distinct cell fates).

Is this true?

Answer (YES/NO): NO